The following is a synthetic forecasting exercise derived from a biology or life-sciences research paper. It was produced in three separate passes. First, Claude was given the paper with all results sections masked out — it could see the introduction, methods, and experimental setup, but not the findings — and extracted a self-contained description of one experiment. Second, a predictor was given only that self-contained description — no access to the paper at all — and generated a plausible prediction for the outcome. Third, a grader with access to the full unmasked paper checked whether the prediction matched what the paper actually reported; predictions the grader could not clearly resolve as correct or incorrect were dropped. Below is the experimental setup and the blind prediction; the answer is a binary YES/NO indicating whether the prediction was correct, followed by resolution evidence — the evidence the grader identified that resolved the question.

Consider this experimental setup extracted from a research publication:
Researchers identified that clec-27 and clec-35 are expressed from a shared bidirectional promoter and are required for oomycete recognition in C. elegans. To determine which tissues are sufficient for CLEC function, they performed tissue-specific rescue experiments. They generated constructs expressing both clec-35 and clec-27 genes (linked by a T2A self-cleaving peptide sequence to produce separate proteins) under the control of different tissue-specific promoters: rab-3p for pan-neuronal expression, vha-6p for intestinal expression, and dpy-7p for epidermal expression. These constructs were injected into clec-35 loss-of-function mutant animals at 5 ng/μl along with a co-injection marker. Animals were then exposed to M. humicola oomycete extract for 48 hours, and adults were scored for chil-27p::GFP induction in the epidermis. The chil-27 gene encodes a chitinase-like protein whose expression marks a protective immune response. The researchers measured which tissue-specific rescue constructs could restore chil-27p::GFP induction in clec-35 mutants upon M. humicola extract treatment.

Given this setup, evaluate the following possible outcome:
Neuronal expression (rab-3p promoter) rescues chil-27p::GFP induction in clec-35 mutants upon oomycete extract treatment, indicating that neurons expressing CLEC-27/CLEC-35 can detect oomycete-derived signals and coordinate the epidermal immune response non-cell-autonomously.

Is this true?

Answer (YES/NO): YES